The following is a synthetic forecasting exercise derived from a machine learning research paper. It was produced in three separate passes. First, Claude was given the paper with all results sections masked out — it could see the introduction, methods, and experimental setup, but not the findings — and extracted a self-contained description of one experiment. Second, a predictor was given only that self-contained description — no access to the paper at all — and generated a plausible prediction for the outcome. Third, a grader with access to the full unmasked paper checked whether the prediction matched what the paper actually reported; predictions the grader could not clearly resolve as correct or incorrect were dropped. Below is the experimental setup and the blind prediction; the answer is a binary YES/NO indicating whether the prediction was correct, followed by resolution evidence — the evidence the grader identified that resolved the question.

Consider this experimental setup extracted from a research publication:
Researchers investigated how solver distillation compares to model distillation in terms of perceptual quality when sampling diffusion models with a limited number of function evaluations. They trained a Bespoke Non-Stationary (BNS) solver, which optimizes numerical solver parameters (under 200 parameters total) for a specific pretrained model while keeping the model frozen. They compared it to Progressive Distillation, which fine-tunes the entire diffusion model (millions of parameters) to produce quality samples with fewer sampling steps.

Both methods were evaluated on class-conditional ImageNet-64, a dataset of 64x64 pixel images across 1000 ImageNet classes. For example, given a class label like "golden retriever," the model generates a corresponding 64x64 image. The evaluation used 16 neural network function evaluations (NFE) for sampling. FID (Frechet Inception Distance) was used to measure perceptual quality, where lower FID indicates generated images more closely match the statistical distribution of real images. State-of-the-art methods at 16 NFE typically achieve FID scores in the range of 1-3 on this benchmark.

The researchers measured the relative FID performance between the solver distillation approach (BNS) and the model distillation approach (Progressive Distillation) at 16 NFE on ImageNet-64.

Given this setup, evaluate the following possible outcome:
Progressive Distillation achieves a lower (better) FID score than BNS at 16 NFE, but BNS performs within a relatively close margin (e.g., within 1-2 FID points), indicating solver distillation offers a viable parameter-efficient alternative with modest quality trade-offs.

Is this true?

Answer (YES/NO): YES